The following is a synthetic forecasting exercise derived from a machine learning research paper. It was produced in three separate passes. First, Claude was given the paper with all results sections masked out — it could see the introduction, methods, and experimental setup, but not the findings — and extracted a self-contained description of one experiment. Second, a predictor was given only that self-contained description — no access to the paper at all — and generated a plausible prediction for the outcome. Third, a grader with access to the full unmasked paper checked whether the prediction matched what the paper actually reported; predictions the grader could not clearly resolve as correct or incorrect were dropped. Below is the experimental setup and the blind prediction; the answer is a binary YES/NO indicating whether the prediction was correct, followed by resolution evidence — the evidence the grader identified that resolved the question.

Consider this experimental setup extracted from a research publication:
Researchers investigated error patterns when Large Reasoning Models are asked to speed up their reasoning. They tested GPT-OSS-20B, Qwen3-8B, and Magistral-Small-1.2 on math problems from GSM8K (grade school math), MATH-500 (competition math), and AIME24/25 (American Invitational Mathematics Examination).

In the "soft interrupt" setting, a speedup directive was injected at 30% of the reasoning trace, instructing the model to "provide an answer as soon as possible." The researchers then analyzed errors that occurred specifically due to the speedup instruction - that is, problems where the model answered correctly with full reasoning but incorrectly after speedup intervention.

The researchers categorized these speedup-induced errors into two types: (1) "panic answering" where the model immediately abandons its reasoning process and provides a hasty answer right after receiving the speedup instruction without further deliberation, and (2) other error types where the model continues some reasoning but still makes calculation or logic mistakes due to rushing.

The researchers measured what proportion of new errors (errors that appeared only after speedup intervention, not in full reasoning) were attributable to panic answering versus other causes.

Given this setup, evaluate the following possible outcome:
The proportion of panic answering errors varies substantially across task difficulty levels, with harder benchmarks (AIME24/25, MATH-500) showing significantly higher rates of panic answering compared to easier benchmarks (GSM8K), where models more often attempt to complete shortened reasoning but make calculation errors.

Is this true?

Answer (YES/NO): NO